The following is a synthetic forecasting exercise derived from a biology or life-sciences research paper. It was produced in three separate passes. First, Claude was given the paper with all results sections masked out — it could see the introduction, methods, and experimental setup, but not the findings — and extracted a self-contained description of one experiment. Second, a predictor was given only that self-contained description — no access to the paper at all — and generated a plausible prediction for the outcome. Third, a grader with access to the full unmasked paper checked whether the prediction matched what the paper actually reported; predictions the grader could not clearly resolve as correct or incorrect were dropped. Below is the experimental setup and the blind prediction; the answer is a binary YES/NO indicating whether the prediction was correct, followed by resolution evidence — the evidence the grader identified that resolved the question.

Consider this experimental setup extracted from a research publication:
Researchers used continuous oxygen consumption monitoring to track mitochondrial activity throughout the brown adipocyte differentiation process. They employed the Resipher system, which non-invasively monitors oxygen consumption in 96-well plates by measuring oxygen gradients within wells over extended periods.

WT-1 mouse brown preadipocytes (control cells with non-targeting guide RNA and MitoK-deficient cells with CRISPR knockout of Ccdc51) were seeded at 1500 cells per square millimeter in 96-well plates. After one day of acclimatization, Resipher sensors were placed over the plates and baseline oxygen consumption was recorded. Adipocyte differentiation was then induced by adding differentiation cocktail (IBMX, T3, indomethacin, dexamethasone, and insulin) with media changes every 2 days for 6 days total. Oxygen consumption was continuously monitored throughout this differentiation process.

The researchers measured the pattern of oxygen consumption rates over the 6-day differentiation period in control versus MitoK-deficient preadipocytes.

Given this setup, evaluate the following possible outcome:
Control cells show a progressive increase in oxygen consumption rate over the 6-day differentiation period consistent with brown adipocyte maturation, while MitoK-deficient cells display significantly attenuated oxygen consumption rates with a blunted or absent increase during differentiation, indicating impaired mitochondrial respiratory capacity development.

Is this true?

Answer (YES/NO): NO